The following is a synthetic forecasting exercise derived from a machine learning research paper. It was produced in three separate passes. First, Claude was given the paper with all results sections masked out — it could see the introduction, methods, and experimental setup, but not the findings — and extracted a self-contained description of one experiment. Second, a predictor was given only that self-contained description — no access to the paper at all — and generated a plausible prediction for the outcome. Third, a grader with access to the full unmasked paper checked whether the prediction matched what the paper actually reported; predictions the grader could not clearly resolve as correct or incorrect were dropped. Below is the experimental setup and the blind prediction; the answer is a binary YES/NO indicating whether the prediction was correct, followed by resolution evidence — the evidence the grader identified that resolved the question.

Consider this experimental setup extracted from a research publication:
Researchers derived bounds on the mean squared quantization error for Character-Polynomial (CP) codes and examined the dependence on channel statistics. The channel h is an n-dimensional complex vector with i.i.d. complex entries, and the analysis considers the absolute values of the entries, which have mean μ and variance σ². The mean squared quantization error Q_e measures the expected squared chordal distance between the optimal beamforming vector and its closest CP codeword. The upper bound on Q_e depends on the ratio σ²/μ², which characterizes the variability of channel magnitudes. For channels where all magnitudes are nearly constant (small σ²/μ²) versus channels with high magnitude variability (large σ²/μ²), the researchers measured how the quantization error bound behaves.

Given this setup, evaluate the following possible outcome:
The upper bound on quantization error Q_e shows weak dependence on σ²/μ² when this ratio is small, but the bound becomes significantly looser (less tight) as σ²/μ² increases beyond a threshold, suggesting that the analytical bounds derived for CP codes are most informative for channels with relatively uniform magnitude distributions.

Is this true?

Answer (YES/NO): NO